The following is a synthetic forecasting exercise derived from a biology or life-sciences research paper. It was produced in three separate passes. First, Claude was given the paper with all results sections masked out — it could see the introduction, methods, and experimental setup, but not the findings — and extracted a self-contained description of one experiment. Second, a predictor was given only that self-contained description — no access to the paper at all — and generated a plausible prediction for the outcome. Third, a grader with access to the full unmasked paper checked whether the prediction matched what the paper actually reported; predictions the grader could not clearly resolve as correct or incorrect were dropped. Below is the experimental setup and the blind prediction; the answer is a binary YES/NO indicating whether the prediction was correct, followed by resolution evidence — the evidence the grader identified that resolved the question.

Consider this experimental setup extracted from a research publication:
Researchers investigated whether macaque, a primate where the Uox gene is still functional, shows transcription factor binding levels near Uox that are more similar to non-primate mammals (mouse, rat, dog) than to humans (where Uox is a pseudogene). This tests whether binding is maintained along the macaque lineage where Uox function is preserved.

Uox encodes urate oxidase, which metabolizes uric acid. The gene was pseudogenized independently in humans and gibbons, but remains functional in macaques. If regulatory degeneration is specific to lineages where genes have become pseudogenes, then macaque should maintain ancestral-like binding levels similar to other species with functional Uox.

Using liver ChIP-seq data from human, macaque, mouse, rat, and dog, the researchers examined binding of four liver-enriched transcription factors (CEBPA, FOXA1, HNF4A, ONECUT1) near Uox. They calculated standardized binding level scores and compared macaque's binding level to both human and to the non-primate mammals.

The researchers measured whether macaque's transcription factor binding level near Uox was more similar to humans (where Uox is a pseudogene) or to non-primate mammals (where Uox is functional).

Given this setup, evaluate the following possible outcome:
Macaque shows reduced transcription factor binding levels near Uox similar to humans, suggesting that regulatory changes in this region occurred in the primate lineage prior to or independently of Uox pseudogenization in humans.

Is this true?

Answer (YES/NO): NO